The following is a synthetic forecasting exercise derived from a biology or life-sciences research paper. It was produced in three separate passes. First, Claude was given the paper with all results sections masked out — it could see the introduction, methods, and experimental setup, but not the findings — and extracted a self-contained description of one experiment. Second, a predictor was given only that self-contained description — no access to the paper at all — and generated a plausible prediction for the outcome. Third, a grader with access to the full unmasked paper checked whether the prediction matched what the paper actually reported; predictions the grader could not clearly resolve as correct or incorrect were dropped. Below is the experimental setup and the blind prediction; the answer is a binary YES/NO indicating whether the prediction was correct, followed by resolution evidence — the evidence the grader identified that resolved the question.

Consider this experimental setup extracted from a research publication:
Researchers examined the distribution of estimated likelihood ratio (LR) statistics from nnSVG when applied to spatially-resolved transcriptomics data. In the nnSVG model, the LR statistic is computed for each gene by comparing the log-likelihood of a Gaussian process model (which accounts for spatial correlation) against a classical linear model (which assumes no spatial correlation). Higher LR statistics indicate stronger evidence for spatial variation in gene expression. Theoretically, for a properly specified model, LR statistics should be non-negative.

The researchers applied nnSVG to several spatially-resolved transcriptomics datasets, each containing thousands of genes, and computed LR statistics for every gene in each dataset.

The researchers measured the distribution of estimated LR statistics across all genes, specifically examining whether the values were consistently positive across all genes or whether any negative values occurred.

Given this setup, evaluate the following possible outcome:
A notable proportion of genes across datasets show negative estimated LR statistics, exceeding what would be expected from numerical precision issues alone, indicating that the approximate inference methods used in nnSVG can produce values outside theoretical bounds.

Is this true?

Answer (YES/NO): NO